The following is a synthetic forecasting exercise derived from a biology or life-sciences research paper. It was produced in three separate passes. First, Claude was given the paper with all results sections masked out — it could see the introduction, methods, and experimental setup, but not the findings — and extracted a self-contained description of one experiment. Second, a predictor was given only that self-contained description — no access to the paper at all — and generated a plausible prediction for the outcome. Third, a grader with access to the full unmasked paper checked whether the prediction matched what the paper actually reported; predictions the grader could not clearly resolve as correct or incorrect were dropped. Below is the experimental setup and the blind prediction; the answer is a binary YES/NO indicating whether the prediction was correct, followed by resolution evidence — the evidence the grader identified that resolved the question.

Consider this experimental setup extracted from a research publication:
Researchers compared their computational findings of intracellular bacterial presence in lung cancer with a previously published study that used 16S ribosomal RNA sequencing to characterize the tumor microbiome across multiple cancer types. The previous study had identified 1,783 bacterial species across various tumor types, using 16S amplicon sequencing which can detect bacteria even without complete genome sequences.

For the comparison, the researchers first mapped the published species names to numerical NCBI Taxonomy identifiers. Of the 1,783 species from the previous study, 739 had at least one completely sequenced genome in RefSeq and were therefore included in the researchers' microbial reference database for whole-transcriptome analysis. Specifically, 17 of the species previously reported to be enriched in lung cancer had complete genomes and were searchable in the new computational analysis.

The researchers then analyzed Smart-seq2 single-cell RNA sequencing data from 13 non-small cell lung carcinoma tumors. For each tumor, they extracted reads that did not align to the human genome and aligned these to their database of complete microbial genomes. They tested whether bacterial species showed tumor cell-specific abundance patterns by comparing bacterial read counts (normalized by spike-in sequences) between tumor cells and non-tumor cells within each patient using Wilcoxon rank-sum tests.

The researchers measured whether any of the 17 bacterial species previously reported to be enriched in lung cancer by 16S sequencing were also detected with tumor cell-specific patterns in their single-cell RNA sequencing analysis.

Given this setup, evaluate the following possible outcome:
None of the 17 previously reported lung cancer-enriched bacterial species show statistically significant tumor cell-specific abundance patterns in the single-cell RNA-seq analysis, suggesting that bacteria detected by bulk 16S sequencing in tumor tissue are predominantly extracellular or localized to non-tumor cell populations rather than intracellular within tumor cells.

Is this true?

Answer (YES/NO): NO